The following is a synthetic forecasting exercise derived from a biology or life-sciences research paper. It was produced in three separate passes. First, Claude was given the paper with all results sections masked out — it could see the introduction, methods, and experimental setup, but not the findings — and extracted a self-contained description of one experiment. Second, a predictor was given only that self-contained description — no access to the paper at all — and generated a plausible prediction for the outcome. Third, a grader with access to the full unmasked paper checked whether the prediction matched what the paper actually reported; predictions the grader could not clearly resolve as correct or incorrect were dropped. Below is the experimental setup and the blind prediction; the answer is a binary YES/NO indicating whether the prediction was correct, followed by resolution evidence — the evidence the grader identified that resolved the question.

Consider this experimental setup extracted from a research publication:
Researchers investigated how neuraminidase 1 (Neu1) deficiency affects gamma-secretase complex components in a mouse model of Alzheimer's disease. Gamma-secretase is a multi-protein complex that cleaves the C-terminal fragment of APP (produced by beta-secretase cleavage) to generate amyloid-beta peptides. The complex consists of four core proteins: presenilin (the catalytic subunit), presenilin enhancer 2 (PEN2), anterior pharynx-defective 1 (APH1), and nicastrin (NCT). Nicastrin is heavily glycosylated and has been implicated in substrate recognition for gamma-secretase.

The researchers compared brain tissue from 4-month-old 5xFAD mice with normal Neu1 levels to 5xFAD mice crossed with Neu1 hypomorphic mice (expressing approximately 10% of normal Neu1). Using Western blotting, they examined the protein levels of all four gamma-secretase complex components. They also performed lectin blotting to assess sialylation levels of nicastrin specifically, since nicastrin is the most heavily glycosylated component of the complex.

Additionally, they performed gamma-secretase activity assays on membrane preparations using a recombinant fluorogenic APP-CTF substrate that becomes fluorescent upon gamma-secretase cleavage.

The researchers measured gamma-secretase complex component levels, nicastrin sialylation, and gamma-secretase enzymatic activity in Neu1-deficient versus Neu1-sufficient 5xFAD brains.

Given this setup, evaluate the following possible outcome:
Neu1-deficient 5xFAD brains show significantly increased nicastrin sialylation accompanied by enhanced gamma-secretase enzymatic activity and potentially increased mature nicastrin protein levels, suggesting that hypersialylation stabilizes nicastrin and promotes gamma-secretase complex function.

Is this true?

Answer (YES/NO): NO